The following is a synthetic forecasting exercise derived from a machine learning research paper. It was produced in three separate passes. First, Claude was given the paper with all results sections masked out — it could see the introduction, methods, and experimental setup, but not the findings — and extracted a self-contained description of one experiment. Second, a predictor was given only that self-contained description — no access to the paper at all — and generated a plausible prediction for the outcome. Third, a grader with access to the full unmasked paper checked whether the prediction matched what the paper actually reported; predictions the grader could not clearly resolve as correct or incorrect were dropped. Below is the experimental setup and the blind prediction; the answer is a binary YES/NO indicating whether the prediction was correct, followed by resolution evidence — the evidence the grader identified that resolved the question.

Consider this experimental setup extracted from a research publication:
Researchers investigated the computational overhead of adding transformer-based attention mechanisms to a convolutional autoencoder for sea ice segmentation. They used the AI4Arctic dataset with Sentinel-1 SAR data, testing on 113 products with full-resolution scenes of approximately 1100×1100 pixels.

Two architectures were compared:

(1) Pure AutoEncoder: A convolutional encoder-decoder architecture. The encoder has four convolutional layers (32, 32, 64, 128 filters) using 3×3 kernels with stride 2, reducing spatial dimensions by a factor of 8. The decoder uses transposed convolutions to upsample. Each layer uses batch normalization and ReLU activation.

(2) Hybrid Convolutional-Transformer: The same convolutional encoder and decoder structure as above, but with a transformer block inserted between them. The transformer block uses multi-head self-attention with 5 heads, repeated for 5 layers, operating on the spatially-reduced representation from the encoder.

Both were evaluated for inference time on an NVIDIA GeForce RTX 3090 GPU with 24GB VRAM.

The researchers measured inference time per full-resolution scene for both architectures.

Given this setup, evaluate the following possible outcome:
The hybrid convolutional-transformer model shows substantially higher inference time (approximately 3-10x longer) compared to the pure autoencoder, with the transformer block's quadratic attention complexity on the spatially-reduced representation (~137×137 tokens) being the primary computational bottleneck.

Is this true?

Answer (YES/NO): NO